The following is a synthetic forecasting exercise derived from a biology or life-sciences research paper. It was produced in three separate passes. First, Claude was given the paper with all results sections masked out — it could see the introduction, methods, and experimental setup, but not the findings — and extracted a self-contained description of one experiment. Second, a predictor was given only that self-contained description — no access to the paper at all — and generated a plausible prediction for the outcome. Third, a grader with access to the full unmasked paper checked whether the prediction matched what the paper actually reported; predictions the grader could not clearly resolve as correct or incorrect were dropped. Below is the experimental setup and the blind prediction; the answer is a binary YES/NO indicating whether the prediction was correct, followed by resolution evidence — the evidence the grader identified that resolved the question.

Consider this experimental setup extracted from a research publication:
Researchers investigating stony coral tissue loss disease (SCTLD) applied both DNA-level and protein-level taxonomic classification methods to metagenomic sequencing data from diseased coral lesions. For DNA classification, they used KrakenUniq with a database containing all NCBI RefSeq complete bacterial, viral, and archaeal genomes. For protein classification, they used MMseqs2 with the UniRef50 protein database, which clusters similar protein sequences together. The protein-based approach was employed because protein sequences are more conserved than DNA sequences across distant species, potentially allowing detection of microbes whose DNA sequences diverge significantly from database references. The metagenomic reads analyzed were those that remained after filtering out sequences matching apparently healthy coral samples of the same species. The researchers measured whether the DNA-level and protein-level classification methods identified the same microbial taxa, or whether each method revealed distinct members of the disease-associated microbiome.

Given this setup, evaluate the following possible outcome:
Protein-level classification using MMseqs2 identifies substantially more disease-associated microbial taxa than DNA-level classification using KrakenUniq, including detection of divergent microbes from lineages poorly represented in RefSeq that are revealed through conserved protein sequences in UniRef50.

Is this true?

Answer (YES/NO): NO